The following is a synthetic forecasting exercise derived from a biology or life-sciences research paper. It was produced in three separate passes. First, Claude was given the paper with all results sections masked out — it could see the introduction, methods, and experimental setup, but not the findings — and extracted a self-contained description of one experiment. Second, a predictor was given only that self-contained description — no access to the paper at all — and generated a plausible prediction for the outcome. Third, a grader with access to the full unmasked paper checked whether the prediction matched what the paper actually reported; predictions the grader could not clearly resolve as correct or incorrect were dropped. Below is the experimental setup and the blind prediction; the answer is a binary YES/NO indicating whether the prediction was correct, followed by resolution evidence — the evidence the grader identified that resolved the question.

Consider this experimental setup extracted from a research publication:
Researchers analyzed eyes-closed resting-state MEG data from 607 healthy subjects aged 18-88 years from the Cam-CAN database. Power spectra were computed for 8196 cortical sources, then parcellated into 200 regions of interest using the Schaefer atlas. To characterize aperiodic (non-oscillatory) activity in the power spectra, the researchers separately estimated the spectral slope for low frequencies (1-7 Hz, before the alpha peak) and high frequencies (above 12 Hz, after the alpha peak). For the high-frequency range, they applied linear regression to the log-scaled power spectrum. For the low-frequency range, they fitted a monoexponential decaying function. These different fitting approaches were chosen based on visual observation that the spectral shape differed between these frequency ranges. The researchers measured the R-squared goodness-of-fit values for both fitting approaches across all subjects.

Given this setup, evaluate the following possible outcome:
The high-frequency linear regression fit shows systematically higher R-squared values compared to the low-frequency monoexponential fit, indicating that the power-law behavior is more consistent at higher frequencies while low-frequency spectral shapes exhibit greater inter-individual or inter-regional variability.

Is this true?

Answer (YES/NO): YES